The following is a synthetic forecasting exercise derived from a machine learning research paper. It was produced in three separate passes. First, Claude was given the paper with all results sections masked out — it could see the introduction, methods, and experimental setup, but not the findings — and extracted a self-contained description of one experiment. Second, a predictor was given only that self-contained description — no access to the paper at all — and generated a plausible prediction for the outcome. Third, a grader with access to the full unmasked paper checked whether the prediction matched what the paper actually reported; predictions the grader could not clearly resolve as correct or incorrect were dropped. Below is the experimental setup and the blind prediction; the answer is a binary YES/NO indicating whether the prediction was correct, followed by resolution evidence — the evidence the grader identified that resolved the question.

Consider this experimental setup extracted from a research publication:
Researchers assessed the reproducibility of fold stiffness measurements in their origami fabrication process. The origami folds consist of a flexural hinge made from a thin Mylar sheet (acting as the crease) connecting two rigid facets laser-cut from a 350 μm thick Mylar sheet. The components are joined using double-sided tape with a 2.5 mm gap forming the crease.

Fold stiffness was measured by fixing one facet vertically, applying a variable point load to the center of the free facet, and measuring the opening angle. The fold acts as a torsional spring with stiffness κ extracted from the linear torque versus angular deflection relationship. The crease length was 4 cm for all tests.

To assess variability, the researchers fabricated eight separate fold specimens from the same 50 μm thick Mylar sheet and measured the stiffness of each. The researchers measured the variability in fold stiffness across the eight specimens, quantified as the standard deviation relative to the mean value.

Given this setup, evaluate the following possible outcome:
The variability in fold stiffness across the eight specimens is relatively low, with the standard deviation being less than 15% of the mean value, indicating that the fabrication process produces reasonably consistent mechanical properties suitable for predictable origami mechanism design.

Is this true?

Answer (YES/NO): YES